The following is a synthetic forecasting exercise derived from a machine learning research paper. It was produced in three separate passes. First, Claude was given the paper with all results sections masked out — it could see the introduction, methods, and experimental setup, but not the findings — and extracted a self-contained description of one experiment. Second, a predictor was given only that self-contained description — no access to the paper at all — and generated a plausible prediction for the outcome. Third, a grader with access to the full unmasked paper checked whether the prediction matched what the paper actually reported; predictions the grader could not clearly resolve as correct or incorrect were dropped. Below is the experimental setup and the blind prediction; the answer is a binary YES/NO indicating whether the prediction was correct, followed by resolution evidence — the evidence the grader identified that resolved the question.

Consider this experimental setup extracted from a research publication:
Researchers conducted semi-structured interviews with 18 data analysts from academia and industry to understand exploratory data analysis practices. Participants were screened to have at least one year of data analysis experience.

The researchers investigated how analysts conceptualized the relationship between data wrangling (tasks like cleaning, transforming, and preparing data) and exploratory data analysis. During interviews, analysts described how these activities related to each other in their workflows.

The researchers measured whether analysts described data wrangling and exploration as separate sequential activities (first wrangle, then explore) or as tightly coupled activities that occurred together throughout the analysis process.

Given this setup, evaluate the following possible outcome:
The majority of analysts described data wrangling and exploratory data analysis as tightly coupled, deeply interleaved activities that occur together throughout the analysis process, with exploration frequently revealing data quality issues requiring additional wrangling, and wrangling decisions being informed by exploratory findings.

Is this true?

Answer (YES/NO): YES